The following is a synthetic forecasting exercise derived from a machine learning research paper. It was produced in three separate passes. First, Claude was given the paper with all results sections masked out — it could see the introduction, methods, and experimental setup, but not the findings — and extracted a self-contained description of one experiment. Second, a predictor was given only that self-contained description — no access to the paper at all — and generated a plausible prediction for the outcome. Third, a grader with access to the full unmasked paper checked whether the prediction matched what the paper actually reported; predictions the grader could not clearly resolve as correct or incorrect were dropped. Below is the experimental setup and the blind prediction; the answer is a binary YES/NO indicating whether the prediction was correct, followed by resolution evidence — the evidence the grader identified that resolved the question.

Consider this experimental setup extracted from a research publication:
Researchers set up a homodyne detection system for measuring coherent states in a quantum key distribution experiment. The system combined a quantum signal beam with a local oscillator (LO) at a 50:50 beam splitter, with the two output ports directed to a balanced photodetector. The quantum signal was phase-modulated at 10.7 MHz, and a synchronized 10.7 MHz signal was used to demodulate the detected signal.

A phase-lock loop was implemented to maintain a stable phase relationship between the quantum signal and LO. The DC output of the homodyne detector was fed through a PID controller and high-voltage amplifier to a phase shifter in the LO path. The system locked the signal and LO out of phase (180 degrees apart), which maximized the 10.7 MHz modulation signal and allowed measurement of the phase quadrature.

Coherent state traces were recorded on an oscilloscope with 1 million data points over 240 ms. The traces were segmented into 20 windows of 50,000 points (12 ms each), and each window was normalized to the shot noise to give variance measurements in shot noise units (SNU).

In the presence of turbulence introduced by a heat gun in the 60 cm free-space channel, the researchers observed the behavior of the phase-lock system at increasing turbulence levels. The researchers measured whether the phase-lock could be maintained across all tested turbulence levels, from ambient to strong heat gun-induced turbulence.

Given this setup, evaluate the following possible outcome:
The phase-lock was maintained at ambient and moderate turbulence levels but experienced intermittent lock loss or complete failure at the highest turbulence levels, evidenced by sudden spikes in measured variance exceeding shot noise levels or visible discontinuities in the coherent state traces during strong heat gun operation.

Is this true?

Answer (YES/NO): NO